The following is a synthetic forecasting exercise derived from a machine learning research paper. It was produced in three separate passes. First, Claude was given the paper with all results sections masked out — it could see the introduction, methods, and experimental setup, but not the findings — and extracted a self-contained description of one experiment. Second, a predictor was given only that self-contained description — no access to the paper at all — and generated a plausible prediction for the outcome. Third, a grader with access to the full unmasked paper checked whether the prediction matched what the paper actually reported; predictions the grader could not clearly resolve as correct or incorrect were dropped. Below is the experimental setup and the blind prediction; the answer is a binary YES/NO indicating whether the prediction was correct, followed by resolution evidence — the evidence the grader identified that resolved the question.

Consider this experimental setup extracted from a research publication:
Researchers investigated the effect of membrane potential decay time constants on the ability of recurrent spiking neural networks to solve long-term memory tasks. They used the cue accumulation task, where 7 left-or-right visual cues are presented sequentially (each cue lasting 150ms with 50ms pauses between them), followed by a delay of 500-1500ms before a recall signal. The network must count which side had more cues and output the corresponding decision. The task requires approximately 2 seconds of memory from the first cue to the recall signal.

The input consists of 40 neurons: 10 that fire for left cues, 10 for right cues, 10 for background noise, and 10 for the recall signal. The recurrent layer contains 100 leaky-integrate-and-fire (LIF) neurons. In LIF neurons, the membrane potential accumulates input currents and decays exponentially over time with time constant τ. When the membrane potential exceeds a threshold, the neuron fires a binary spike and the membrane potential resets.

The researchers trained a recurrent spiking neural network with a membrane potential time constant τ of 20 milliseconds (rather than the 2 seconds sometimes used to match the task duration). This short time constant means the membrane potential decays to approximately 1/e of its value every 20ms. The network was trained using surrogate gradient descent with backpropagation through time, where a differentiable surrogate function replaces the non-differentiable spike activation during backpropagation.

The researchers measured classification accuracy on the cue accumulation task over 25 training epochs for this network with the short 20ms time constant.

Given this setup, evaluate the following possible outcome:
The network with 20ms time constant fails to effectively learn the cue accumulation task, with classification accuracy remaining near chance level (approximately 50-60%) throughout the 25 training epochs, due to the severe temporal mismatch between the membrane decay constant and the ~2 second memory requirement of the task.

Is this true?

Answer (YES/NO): YES